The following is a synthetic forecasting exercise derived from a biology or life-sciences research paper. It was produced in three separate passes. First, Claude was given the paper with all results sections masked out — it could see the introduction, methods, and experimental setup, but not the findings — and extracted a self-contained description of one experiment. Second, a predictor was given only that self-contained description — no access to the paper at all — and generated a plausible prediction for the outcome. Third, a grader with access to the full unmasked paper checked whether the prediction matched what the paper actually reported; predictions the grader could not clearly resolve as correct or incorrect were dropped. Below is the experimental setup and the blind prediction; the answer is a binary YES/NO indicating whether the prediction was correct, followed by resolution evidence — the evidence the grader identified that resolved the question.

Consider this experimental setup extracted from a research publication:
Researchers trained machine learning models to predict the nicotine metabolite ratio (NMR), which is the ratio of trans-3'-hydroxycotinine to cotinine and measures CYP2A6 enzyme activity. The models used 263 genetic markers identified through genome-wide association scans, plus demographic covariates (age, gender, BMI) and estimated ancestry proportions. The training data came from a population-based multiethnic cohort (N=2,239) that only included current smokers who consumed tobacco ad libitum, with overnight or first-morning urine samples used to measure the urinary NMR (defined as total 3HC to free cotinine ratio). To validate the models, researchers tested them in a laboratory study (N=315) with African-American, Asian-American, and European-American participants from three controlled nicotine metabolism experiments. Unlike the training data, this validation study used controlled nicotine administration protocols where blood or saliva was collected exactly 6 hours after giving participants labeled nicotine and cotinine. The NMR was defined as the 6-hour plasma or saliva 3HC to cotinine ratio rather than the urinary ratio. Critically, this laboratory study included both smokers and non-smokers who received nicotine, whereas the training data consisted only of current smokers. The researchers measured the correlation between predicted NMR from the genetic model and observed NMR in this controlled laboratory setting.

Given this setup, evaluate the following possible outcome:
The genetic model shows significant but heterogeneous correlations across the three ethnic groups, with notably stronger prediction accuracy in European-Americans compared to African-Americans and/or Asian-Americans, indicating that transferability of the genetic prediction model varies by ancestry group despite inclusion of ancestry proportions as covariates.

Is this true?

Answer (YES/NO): NO